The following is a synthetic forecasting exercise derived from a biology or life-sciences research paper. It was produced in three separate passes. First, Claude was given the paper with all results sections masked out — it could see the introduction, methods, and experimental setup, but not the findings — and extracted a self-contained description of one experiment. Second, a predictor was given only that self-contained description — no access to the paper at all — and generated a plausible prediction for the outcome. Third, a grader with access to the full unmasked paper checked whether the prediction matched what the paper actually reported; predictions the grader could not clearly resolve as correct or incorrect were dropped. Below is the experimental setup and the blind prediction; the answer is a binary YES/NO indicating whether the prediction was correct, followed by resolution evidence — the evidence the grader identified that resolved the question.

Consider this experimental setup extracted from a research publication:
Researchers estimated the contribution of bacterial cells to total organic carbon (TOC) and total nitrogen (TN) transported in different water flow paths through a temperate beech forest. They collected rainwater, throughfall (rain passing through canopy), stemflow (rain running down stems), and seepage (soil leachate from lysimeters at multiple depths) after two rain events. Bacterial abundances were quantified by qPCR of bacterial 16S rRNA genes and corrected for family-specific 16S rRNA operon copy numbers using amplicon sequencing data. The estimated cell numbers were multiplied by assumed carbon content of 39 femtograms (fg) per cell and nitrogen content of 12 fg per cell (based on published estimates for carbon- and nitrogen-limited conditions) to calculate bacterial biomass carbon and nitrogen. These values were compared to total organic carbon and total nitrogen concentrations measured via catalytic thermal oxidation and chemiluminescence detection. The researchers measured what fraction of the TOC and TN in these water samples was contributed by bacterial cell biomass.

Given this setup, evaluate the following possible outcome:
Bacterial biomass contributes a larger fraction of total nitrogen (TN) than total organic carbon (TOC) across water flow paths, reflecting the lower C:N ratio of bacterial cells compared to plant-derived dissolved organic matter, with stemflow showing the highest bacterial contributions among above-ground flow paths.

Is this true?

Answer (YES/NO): NO